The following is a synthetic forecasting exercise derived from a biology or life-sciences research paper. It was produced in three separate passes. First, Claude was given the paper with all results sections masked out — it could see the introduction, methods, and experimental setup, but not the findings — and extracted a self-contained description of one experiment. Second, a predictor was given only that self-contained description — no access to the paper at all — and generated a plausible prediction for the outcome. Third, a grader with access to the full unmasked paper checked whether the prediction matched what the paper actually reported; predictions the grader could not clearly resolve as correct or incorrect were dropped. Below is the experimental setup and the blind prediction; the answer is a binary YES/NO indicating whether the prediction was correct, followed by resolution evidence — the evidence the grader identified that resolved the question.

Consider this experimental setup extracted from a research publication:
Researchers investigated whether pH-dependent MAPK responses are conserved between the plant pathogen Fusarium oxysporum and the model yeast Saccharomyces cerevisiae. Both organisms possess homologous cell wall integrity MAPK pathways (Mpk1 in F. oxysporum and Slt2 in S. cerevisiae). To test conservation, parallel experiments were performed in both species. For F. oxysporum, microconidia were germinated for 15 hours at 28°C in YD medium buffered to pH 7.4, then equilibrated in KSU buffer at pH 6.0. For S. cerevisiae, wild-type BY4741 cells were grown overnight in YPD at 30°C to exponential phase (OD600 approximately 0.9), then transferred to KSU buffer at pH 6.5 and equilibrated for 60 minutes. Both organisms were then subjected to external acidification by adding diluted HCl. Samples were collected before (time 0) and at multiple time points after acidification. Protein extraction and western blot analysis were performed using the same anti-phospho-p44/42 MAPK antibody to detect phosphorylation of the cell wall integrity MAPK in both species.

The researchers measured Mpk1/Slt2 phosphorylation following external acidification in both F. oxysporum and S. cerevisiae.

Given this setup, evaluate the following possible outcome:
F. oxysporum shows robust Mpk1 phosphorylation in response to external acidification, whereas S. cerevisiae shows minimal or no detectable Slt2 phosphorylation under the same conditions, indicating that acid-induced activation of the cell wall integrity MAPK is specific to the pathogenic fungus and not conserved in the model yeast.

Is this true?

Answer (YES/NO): NO